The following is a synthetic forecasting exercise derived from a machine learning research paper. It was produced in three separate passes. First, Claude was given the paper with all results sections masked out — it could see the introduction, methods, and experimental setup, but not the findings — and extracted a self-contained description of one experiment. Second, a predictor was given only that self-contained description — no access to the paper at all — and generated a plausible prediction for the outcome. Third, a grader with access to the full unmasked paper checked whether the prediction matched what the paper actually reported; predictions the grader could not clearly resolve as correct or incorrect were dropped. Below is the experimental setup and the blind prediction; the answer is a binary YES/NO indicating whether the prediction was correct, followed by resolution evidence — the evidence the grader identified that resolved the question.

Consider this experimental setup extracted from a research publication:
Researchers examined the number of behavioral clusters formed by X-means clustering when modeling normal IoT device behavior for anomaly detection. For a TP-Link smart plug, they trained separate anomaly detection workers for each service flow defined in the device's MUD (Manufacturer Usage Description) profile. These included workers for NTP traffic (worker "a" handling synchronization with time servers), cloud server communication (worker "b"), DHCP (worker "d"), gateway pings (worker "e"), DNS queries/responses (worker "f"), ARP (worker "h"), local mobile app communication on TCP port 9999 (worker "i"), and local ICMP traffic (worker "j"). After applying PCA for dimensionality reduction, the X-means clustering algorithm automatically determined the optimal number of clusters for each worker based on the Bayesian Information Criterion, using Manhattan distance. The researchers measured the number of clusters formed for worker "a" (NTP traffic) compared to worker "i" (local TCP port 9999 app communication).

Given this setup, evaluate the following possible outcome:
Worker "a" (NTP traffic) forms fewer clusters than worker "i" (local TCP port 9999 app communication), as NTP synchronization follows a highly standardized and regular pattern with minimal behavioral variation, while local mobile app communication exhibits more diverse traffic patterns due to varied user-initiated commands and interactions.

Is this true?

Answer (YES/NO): NO